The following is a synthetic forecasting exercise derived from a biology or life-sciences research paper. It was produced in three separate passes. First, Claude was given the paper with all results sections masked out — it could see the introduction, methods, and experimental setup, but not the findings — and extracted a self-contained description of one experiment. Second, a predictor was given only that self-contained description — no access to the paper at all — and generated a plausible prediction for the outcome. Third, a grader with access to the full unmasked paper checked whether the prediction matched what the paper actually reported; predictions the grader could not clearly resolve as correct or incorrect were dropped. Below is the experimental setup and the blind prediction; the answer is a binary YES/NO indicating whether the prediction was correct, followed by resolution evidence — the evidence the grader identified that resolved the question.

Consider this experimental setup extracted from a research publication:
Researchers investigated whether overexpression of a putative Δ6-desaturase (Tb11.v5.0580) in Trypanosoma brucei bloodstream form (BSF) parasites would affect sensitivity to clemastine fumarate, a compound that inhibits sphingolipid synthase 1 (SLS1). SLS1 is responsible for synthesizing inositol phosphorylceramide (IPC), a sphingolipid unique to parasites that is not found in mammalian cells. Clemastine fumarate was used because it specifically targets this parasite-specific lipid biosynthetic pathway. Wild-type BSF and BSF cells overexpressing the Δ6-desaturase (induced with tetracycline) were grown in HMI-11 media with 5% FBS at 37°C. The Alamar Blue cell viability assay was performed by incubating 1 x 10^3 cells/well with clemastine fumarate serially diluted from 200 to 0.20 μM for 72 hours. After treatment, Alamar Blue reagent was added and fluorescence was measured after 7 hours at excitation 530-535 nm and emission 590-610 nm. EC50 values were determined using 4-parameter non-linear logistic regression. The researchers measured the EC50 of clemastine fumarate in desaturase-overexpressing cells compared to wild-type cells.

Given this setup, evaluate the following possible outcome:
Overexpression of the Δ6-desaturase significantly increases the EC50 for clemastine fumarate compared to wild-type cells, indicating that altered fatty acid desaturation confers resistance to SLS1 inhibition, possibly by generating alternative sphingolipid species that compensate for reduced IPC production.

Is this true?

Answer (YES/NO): NO